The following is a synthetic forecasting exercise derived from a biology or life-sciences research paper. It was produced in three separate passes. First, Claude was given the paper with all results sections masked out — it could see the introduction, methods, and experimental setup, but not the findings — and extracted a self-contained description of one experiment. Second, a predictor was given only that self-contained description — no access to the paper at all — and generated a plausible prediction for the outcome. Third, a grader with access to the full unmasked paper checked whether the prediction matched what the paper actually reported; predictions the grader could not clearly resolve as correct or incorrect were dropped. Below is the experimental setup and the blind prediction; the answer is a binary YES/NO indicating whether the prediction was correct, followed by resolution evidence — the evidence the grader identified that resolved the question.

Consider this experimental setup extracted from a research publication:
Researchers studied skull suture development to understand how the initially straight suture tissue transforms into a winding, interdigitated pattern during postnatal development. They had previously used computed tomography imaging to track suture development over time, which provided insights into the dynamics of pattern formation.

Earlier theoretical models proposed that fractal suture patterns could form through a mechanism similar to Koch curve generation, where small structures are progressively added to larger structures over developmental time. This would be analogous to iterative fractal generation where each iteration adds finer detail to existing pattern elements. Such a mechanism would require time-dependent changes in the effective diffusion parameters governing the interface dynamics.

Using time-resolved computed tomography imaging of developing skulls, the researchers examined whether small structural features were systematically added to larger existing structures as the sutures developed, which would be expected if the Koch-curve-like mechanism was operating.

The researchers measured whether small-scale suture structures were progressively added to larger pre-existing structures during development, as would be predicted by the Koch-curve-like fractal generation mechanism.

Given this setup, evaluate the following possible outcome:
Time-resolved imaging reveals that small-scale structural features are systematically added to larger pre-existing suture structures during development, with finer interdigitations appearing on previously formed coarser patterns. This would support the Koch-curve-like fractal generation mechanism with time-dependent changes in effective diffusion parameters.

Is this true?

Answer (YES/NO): NO